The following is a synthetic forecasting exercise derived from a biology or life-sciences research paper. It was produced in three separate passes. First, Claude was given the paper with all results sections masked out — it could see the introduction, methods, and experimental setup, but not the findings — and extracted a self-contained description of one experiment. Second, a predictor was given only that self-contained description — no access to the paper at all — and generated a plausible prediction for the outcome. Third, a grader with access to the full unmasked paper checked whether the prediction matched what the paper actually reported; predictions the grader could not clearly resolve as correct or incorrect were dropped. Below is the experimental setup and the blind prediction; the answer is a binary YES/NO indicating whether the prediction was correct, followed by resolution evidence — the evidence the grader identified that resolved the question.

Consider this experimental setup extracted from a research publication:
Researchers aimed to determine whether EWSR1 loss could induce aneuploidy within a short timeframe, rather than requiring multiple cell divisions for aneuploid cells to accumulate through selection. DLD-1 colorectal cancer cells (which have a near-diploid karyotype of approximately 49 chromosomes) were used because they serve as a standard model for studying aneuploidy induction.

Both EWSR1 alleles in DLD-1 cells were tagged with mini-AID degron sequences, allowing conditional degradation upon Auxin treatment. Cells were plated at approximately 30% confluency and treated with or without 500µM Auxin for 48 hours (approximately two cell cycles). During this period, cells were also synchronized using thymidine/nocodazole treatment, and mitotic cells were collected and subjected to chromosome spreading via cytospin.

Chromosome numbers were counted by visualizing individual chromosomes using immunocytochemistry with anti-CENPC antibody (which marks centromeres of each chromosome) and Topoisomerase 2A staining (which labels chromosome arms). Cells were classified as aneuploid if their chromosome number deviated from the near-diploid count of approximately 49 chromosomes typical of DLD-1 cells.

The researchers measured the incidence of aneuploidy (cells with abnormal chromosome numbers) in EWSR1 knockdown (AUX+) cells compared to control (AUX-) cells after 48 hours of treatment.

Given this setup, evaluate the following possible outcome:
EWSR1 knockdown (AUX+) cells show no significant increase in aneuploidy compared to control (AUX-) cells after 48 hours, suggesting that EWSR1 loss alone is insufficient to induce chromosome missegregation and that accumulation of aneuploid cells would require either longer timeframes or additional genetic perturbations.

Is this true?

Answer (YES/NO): NO